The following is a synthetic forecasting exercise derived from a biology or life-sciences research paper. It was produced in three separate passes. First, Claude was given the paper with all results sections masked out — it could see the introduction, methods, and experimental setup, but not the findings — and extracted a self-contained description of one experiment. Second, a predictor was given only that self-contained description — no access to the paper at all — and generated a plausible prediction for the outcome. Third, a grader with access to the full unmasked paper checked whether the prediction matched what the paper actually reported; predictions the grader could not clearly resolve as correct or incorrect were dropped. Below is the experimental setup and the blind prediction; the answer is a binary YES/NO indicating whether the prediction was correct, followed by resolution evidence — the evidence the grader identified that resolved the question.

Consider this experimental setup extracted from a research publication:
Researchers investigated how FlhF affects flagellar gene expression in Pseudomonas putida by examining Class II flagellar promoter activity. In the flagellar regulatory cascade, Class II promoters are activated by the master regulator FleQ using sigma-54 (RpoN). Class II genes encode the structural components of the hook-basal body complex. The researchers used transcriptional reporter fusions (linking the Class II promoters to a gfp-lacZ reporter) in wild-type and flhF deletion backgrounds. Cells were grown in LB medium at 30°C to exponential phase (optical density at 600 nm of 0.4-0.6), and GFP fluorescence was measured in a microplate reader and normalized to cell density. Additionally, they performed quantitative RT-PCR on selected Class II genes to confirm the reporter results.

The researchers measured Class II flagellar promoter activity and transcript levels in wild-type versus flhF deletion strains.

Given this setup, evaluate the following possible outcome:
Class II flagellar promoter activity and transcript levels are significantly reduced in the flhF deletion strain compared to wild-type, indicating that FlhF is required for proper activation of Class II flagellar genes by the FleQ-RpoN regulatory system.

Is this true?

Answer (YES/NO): NO